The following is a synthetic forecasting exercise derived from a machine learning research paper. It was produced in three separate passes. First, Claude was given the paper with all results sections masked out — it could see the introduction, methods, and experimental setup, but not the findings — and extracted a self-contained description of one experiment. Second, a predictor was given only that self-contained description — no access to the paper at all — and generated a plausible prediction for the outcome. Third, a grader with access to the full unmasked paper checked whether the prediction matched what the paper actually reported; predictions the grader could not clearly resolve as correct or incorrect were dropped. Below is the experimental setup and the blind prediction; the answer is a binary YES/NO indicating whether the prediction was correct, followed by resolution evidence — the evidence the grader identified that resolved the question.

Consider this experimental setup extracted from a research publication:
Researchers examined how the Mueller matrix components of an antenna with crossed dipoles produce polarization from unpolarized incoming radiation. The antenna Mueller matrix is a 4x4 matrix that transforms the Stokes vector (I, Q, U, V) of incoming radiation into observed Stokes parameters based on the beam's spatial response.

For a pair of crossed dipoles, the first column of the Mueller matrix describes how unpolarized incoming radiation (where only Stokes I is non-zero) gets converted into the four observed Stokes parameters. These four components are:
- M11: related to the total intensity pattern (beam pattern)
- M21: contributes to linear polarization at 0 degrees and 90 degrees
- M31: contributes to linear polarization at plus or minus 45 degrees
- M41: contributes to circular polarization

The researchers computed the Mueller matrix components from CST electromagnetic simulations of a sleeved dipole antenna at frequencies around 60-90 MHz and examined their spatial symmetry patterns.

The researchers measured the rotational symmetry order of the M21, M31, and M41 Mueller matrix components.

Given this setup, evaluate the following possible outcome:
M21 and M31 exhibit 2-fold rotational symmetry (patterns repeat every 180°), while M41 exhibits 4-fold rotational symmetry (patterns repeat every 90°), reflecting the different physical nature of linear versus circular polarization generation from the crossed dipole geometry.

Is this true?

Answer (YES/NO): YES